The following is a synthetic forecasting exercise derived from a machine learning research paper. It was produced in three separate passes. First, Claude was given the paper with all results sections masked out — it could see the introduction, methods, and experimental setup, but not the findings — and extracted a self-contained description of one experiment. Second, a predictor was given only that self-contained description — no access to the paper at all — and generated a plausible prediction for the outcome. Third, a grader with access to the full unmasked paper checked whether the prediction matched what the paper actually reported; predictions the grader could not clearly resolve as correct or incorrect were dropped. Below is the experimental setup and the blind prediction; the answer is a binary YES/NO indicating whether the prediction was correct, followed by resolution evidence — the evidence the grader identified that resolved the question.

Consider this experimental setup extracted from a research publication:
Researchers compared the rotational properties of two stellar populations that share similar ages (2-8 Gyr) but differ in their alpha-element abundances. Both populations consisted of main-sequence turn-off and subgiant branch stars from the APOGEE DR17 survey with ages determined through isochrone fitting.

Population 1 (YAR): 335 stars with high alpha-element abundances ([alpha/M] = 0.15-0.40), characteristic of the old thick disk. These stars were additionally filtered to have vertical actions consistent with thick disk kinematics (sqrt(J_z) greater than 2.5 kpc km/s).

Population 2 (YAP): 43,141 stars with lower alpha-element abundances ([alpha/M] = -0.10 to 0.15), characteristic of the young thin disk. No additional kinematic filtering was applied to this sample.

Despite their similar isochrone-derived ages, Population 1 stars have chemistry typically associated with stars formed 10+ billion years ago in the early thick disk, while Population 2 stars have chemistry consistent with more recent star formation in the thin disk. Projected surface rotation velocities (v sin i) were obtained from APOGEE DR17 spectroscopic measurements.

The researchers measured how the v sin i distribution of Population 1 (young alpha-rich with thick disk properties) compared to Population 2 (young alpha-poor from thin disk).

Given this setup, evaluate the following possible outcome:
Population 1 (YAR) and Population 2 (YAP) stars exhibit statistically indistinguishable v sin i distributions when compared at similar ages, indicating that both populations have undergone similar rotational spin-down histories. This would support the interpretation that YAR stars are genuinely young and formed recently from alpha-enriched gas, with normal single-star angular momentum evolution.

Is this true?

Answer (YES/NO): NO